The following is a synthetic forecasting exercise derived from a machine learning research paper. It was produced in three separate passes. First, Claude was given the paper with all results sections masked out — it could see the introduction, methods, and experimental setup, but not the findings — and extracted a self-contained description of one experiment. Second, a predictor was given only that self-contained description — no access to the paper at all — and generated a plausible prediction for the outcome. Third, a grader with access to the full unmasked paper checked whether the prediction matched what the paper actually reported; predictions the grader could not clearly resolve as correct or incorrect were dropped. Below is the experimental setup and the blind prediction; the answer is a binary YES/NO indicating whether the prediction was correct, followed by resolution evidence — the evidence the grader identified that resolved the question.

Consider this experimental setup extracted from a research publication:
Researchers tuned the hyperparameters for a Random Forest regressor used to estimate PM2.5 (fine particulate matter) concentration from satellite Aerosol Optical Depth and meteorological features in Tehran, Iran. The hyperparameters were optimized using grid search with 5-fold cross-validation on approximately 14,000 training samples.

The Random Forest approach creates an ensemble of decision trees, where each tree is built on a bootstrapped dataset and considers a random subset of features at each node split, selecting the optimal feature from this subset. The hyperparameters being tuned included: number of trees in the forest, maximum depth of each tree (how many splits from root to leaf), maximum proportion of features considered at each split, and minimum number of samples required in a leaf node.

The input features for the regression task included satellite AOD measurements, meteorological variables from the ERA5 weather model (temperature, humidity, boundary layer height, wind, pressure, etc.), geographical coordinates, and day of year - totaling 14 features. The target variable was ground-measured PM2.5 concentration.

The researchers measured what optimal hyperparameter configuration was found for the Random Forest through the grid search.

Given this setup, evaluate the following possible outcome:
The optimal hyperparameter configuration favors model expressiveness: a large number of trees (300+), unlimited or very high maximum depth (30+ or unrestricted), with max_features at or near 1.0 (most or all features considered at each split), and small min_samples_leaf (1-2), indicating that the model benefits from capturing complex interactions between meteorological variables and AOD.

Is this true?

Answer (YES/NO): NO